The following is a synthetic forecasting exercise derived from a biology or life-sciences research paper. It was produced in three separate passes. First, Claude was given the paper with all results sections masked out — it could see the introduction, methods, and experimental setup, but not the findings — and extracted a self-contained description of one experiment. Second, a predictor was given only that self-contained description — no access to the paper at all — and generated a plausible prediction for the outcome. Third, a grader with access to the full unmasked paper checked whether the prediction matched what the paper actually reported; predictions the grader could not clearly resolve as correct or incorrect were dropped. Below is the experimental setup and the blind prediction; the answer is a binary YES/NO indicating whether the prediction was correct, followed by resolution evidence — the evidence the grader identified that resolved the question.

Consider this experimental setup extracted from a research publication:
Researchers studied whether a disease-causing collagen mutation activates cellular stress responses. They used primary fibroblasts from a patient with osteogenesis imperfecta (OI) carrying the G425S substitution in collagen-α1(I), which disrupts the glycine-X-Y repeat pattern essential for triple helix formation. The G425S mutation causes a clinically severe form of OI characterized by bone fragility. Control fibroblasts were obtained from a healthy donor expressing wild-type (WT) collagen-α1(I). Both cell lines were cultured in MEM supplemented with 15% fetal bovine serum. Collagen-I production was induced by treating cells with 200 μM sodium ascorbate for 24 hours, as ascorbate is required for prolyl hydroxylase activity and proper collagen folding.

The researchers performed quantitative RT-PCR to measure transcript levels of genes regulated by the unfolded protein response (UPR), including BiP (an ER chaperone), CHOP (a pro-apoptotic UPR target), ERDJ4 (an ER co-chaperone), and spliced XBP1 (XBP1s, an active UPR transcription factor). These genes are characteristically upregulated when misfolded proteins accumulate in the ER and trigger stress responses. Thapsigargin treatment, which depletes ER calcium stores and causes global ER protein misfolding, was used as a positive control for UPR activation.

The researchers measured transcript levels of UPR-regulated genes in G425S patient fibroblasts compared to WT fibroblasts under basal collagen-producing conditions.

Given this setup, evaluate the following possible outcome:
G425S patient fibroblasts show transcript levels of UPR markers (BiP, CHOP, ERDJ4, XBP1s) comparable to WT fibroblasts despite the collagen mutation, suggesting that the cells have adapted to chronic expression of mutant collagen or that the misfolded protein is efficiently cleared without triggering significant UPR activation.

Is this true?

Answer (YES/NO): YES